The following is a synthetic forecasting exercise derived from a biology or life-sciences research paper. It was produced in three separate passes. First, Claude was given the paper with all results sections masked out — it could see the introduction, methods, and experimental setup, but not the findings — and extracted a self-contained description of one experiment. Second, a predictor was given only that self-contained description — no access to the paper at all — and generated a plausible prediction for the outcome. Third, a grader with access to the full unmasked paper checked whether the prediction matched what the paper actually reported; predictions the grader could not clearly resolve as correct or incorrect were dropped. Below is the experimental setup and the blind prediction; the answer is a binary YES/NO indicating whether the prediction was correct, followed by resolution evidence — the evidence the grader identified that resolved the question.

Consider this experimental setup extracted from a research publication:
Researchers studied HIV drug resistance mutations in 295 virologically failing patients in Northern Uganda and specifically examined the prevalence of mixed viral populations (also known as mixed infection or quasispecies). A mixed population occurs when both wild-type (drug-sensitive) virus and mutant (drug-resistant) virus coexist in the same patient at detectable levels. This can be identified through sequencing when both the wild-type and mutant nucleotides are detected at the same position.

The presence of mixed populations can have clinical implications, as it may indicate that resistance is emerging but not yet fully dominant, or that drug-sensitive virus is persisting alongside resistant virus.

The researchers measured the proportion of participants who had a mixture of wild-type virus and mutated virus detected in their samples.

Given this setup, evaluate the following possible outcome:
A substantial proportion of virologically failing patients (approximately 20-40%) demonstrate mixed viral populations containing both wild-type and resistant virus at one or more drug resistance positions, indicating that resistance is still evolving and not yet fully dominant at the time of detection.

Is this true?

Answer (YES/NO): NO